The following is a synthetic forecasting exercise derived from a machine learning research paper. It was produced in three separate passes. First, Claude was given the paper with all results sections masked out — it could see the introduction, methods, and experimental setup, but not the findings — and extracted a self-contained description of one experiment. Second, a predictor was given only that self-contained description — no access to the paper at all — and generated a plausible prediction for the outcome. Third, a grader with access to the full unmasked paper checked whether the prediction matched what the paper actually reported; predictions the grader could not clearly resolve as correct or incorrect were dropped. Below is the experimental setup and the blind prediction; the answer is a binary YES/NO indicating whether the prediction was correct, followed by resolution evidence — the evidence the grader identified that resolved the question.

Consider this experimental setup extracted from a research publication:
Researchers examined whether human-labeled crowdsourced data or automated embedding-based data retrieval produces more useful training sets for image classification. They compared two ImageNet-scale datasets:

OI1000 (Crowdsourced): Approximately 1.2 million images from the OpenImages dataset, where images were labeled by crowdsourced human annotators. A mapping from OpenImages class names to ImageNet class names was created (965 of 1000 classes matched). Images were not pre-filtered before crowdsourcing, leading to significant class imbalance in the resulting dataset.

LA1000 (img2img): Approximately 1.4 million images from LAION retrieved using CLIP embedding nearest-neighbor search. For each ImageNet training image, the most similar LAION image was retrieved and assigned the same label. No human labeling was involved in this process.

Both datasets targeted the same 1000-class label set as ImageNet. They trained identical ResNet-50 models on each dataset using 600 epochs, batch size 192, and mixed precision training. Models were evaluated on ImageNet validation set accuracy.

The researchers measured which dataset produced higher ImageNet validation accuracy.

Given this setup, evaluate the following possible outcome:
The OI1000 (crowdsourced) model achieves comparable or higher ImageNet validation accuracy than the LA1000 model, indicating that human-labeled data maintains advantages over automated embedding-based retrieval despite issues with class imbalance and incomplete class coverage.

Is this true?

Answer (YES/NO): NO